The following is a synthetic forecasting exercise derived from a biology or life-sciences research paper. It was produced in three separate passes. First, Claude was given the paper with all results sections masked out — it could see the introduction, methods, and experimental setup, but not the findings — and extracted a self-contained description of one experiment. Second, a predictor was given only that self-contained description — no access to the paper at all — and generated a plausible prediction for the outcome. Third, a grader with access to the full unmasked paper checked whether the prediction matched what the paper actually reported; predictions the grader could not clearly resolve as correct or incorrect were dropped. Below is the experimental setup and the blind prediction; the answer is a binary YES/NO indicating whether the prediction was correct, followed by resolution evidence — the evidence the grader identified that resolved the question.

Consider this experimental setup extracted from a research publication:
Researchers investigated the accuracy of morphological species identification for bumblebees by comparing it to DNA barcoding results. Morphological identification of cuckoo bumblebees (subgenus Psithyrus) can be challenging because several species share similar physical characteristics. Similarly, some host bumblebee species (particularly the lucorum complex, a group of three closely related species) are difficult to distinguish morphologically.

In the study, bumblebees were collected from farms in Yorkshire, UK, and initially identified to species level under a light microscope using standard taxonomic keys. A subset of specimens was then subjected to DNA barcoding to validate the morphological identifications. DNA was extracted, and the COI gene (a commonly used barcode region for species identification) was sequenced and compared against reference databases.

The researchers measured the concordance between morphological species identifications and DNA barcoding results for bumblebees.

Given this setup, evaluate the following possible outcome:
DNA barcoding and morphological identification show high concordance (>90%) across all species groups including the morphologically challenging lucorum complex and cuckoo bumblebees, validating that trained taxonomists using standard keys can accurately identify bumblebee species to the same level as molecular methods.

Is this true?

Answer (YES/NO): YES